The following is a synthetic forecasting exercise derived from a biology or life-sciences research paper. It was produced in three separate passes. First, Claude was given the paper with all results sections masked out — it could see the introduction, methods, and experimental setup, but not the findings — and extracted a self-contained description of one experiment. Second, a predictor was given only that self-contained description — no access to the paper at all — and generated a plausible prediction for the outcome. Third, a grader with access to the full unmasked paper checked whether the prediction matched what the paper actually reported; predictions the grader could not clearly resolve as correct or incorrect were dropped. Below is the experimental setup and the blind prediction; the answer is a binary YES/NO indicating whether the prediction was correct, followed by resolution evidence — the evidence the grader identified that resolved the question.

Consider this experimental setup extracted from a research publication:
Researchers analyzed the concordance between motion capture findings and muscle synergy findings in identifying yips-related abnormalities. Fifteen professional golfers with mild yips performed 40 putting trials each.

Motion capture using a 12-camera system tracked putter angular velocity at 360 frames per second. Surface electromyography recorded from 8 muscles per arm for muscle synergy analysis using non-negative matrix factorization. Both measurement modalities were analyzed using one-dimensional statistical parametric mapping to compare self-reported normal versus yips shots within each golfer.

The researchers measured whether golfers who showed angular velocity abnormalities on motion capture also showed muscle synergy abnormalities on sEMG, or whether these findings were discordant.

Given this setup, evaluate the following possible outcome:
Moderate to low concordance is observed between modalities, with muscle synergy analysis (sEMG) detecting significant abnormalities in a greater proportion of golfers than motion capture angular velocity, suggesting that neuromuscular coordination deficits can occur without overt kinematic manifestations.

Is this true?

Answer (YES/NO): NO